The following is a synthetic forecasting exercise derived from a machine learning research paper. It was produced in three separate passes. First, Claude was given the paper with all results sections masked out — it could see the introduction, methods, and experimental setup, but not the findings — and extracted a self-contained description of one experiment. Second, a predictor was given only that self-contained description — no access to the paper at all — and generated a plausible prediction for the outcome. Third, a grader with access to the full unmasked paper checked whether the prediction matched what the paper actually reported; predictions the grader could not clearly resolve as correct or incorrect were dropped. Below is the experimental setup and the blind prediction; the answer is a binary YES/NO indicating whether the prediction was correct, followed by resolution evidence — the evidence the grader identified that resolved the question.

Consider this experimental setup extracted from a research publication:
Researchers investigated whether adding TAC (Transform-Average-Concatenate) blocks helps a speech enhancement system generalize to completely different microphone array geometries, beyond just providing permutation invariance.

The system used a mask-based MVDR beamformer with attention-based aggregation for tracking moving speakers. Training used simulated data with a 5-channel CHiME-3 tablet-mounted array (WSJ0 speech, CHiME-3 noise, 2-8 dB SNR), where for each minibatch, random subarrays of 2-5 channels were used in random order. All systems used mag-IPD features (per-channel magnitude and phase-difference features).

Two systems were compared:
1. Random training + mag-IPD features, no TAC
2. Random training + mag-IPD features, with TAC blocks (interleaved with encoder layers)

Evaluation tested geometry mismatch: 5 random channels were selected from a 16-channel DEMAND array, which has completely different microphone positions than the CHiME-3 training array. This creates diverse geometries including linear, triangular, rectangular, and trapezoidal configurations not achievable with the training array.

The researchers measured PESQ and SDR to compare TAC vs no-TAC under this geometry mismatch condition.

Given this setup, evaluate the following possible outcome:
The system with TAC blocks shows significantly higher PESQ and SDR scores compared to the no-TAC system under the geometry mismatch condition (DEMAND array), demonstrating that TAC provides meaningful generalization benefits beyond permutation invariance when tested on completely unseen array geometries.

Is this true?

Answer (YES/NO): NO